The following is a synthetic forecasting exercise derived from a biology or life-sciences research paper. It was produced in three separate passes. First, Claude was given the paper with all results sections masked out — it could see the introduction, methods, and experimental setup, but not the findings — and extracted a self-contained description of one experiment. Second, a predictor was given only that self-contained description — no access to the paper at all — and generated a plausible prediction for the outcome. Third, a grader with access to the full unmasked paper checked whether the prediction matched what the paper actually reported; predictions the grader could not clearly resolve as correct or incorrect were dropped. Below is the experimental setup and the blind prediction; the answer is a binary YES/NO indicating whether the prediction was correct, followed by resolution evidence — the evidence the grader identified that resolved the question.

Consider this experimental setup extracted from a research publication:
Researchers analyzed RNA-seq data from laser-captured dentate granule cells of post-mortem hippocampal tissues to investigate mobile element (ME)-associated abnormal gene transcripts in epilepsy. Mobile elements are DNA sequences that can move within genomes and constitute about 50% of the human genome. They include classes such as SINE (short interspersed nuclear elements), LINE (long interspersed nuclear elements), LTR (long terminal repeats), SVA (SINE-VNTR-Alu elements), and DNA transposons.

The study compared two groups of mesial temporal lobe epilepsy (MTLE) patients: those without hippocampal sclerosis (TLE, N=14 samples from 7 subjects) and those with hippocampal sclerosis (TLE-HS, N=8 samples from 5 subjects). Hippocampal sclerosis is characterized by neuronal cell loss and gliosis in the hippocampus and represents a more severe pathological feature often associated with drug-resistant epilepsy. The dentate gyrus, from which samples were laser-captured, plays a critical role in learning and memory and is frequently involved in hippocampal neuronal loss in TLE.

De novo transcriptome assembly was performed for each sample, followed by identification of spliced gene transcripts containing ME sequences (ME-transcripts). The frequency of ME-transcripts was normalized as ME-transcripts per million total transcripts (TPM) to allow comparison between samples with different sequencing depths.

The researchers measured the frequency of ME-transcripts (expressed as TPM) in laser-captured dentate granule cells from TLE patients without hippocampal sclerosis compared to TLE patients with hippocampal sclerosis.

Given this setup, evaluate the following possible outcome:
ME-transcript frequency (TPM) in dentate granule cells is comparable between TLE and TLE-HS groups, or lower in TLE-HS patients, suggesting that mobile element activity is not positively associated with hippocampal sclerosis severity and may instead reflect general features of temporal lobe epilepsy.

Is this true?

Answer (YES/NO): NO